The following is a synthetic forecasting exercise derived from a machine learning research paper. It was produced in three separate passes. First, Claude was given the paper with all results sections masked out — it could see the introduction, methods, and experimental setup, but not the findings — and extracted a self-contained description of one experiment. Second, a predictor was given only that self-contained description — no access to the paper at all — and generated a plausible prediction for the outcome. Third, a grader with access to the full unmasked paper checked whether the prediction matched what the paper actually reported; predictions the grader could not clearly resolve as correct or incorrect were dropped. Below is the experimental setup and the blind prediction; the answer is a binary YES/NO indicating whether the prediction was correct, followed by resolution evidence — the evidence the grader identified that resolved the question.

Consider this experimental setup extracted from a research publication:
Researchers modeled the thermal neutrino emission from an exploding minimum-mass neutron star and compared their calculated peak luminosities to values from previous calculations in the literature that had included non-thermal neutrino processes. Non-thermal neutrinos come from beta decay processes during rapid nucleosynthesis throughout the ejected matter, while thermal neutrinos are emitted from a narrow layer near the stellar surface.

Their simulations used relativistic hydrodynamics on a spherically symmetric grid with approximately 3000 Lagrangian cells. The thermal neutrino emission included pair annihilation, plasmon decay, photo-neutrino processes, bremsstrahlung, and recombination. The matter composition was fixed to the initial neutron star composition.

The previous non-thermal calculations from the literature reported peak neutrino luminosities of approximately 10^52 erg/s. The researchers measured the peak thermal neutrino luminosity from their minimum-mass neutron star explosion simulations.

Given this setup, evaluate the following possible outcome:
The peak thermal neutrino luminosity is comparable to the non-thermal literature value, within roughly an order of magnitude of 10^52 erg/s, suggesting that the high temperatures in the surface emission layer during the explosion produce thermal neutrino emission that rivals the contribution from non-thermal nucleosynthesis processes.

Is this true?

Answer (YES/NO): NO